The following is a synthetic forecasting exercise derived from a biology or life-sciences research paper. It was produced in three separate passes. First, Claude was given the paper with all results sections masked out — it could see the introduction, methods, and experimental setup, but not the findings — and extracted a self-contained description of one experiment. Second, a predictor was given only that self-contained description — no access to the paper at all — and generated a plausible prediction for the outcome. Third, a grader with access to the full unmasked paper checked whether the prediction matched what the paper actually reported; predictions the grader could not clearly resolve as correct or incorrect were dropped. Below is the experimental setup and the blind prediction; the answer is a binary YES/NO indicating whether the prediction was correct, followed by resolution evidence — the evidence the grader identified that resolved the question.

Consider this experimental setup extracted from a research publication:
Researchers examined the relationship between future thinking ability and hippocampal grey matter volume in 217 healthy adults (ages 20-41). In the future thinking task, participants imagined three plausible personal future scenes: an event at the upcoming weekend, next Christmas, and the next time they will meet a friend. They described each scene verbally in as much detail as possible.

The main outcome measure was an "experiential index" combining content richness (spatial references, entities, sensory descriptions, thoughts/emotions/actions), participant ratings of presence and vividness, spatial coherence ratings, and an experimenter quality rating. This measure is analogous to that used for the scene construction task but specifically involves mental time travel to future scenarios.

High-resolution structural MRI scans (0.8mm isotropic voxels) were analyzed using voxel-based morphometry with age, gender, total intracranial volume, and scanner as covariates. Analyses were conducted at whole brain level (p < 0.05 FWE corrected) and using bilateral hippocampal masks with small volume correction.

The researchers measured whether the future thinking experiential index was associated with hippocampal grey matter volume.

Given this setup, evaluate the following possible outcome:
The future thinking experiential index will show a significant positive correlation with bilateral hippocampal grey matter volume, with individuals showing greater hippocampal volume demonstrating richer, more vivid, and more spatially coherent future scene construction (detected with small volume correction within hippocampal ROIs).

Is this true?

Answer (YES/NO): NO